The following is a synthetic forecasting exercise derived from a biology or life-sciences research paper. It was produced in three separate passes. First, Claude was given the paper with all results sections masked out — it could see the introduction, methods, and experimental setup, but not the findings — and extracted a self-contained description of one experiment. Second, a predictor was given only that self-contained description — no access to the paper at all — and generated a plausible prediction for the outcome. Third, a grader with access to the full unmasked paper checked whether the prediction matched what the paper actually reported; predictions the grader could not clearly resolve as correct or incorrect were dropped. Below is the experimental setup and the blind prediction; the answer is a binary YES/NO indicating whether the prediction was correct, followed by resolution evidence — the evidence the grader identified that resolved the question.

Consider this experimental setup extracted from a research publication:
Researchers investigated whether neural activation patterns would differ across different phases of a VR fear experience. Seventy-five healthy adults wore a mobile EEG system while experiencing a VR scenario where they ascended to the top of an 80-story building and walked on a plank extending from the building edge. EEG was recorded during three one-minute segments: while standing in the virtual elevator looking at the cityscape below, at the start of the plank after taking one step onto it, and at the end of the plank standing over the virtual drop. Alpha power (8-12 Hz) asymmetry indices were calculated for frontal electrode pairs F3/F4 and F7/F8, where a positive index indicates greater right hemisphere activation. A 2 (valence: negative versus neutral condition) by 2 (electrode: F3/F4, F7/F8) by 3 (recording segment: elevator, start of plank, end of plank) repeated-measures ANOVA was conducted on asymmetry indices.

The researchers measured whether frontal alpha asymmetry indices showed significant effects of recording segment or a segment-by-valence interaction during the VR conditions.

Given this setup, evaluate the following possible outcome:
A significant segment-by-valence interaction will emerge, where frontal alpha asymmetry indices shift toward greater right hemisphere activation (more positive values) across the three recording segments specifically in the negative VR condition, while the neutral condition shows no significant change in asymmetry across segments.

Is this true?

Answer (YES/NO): NO